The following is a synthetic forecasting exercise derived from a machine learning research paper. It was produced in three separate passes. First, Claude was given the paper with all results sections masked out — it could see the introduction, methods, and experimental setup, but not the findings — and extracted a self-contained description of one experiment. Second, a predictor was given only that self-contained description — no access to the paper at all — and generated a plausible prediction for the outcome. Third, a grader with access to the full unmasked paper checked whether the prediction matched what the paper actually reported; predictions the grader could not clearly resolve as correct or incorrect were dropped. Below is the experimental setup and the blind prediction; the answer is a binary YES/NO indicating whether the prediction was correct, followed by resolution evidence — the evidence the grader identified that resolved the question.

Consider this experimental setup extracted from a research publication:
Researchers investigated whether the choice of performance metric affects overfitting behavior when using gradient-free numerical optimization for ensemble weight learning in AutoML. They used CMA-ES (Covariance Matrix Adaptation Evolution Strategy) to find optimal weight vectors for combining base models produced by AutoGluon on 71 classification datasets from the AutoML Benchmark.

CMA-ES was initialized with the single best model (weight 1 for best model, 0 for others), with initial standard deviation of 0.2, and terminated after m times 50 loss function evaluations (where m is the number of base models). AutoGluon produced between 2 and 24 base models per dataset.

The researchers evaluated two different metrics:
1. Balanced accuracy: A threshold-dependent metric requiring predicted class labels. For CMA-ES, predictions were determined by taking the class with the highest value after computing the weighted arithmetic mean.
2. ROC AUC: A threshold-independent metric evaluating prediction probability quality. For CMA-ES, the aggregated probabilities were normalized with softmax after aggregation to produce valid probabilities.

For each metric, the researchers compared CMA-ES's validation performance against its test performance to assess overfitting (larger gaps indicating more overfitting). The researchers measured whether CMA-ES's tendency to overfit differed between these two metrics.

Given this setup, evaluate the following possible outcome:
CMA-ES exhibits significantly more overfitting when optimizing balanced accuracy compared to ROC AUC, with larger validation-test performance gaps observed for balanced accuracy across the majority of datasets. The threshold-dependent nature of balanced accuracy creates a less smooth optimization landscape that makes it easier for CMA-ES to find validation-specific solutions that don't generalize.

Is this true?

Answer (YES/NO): NO